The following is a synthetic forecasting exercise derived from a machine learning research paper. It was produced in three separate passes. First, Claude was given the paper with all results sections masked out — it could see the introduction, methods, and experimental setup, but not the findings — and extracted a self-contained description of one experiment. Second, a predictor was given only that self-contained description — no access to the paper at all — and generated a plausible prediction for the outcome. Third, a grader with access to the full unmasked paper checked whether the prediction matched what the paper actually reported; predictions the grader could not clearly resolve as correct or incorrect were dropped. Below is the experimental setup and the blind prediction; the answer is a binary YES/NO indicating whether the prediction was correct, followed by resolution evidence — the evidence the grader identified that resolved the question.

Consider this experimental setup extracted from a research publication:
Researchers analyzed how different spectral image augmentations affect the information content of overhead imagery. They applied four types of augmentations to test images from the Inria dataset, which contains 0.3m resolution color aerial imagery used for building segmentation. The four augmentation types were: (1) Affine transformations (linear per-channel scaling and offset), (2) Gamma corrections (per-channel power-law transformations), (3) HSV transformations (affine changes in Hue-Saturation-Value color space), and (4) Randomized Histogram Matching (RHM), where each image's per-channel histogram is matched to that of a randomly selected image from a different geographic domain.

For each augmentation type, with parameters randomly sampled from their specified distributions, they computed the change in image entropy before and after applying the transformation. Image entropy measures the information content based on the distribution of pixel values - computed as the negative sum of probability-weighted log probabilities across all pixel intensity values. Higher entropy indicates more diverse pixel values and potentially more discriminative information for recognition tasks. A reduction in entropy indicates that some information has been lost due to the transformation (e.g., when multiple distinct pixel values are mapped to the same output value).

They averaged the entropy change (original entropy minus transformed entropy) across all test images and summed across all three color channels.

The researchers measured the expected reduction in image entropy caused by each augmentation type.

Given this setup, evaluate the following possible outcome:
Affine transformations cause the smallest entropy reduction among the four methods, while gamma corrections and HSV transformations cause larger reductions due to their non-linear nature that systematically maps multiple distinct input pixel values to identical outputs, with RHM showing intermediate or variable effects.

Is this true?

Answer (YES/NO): NO